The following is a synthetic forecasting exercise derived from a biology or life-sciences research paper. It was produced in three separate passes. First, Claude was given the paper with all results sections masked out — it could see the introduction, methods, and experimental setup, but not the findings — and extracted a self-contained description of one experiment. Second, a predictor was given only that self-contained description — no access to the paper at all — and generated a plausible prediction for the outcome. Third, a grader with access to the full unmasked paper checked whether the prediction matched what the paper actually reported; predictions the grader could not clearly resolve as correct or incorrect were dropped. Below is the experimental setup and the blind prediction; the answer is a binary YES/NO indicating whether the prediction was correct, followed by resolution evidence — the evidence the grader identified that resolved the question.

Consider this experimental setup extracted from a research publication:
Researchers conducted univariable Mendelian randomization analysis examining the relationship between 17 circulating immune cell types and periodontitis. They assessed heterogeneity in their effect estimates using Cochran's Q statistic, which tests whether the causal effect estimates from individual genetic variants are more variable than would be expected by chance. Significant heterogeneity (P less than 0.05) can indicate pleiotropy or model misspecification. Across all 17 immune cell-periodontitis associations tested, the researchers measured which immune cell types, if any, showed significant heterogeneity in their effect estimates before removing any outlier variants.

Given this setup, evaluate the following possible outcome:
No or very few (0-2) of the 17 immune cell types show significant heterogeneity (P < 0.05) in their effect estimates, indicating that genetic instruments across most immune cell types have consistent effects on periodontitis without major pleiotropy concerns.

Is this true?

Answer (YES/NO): YES